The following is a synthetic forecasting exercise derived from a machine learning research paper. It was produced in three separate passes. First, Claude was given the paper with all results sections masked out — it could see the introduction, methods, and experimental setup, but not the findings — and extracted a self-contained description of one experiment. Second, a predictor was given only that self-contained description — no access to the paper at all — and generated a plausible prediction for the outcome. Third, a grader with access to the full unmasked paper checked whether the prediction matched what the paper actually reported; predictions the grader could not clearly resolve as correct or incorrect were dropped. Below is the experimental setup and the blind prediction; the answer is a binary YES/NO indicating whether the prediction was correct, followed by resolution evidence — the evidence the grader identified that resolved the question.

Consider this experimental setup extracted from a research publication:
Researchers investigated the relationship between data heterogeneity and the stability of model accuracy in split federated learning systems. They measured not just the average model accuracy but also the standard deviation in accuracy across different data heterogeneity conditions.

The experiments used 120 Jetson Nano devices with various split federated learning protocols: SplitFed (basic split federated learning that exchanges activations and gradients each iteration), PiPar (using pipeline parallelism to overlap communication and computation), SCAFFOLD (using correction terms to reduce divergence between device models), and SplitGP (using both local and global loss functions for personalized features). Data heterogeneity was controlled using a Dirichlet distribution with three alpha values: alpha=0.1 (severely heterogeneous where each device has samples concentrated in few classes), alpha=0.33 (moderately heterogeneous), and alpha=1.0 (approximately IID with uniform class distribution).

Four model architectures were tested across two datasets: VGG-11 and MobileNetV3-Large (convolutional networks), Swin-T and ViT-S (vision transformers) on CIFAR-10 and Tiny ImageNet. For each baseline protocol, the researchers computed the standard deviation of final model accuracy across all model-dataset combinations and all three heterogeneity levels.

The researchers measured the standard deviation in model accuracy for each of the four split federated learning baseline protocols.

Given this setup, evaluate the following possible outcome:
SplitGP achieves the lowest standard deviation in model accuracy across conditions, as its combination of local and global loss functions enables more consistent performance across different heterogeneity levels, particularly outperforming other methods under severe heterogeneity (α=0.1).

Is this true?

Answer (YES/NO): NO